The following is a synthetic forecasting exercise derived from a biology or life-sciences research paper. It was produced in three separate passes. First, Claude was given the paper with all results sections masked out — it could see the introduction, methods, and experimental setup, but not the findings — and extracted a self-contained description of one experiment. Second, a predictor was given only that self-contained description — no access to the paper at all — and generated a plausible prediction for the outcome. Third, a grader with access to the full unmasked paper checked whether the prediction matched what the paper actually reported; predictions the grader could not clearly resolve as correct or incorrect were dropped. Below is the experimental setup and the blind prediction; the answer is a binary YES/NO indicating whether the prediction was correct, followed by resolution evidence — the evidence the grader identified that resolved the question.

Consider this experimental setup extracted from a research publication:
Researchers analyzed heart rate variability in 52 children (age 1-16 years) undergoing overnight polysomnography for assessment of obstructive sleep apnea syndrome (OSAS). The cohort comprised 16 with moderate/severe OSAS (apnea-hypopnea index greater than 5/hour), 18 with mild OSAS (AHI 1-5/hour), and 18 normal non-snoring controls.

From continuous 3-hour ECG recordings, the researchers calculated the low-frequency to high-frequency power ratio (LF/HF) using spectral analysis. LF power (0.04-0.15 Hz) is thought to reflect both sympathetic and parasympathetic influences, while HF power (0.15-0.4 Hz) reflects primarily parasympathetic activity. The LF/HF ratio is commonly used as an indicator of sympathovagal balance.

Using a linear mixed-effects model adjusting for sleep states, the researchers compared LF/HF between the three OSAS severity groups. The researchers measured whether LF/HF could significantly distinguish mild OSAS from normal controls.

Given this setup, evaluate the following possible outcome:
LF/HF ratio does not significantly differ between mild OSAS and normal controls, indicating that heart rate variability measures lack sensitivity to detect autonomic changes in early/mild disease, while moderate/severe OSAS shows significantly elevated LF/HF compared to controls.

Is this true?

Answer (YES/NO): YES